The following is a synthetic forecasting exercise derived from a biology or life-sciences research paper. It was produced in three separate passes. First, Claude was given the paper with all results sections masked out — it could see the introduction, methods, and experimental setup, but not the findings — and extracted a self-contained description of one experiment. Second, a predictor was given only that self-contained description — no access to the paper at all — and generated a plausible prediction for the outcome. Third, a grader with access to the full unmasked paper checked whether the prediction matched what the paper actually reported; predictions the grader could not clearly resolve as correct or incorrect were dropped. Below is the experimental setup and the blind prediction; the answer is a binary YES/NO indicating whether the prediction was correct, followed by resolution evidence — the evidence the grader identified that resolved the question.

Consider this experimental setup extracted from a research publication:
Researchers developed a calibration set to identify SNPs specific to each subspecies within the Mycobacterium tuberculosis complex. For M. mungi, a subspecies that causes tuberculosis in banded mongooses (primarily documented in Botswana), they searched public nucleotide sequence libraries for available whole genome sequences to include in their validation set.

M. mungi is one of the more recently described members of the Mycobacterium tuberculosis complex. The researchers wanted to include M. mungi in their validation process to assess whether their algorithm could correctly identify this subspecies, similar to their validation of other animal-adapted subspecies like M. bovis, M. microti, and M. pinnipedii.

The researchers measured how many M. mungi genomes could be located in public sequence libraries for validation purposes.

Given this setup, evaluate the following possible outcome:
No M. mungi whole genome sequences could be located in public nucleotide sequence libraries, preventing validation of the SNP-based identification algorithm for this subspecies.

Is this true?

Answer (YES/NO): NO